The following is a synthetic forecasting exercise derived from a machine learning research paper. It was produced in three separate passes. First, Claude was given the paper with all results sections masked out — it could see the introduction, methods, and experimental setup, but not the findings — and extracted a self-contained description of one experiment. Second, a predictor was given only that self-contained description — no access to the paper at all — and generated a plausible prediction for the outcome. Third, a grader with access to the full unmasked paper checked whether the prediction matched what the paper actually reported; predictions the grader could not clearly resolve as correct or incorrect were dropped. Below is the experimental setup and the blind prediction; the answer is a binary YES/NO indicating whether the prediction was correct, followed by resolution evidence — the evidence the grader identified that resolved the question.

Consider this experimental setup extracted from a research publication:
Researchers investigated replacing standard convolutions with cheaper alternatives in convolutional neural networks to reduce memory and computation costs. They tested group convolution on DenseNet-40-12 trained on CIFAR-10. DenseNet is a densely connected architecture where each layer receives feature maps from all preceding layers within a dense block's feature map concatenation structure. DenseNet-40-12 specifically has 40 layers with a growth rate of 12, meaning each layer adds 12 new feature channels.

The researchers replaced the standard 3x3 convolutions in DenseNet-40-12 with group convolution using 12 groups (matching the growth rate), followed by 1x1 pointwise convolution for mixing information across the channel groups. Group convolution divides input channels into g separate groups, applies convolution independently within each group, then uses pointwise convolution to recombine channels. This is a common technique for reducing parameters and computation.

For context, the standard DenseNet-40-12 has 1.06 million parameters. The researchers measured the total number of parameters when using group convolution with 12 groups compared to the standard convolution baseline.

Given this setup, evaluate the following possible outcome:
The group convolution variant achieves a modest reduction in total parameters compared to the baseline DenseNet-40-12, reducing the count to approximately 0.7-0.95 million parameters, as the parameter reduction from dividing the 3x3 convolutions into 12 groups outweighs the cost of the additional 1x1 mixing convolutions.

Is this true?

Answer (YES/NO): NO